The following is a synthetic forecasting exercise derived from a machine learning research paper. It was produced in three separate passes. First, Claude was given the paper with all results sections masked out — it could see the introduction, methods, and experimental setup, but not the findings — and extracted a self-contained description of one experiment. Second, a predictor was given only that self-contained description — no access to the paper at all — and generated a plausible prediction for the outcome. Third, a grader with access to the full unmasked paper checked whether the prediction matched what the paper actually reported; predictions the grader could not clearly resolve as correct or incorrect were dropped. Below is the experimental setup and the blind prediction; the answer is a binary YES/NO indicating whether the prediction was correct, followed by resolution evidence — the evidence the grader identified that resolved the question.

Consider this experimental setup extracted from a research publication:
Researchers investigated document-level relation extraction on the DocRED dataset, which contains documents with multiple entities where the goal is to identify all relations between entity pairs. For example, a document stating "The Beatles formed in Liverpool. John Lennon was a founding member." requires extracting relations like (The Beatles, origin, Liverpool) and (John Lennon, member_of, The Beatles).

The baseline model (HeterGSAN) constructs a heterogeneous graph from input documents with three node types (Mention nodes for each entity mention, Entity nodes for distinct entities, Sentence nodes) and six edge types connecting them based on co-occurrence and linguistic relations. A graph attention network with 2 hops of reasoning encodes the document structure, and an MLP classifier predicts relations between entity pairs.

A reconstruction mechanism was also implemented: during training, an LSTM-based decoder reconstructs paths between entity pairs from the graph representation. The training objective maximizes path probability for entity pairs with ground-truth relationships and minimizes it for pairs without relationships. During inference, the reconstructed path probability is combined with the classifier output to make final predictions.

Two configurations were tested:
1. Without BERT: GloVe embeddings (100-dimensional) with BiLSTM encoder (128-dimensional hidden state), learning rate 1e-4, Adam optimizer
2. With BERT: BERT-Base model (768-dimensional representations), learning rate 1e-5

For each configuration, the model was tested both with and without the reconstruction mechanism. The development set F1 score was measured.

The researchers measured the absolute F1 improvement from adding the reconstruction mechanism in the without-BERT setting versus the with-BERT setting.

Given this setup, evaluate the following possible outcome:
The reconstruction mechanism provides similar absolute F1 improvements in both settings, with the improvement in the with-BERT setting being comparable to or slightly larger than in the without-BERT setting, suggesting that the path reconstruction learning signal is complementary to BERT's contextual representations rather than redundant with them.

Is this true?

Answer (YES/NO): NO